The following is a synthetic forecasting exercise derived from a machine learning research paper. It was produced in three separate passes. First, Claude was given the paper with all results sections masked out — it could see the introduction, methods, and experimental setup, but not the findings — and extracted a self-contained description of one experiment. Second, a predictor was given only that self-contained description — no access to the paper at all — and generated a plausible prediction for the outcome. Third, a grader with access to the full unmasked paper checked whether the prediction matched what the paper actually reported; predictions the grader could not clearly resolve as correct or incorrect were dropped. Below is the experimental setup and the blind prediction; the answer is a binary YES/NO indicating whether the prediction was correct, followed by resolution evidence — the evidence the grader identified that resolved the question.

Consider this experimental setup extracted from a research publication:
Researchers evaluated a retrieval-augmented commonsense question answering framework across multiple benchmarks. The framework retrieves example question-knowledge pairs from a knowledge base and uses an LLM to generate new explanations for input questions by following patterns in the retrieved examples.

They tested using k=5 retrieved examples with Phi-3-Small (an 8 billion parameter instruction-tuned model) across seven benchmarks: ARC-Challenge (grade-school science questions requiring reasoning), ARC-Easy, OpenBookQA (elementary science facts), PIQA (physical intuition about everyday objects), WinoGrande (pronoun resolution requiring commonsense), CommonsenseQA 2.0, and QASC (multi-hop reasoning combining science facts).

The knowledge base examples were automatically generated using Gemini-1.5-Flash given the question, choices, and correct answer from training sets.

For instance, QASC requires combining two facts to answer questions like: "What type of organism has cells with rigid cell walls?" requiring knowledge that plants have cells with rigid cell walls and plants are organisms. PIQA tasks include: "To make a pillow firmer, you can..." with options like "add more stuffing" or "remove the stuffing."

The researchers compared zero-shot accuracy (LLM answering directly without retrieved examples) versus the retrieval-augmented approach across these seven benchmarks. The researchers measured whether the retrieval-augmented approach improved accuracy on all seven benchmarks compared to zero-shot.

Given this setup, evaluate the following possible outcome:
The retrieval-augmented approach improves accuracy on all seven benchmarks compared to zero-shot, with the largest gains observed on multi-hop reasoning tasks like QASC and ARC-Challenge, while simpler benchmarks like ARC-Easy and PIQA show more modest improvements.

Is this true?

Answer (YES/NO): NO